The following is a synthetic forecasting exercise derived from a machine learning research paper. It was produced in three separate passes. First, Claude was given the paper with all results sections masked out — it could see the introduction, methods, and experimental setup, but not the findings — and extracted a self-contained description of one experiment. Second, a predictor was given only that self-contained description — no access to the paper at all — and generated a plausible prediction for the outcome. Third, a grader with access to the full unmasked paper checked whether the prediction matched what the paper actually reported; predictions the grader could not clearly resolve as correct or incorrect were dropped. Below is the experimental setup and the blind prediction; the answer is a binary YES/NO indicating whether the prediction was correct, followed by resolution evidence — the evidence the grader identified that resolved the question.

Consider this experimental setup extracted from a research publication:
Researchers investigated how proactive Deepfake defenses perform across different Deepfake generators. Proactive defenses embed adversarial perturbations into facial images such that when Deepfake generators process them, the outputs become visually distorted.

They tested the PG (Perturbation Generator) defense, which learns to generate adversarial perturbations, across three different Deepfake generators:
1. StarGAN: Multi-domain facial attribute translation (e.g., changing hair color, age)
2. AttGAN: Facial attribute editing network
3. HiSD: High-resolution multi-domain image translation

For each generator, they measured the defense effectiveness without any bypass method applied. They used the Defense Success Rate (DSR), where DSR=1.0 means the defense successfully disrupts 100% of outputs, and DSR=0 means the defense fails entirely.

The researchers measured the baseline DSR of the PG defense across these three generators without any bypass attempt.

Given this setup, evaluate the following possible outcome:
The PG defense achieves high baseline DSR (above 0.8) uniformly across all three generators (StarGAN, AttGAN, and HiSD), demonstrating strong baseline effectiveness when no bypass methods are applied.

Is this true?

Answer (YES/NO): NO